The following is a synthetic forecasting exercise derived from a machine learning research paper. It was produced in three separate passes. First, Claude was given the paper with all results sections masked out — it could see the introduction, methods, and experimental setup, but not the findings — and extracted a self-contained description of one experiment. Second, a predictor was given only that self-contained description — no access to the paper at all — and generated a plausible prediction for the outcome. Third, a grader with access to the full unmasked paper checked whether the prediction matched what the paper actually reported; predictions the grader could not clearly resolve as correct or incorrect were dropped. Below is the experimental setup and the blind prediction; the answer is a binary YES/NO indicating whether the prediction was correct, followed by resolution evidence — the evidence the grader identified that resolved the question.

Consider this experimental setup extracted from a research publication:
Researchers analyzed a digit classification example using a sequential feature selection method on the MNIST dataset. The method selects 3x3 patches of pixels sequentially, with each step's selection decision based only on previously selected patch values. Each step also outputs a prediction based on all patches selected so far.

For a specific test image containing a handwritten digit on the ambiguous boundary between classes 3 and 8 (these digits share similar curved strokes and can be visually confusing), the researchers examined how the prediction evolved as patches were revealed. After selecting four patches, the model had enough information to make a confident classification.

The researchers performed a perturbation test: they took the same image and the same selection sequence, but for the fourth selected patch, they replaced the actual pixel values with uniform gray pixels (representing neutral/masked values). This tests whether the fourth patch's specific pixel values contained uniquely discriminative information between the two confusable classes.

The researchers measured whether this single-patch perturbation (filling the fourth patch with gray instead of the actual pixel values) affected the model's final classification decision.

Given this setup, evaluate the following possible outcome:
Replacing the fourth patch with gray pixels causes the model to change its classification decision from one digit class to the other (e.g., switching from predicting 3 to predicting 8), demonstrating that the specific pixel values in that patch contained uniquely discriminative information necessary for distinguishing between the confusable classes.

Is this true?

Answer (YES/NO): YES